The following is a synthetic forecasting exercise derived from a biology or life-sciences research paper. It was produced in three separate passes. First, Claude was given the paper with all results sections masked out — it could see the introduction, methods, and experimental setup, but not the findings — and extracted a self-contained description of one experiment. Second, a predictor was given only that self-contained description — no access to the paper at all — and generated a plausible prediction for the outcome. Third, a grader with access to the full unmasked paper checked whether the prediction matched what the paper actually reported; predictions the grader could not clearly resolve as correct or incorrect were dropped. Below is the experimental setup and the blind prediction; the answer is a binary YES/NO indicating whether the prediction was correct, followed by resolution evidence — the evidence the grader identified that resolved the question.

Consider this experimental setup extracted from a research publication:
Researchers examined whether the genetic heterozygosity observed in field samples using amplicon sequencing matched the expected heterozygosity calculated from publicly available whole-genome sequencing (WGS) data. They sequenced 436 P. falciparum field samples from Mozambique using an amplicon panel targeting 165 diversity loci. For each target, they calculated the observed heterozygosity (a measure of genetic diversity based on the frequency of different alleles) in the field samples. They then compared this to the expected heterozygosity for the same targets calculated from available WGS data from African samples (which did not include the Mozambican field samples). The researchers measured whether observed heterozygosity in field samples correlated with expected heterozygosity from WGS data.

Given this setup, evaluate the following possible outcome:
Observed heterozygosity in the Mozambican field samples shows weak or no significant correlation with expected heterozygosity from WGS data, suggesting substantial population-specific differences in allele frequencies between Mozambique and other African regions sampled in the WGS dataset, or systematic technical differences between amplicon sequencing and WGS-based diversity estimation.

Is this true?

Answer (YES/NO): NO